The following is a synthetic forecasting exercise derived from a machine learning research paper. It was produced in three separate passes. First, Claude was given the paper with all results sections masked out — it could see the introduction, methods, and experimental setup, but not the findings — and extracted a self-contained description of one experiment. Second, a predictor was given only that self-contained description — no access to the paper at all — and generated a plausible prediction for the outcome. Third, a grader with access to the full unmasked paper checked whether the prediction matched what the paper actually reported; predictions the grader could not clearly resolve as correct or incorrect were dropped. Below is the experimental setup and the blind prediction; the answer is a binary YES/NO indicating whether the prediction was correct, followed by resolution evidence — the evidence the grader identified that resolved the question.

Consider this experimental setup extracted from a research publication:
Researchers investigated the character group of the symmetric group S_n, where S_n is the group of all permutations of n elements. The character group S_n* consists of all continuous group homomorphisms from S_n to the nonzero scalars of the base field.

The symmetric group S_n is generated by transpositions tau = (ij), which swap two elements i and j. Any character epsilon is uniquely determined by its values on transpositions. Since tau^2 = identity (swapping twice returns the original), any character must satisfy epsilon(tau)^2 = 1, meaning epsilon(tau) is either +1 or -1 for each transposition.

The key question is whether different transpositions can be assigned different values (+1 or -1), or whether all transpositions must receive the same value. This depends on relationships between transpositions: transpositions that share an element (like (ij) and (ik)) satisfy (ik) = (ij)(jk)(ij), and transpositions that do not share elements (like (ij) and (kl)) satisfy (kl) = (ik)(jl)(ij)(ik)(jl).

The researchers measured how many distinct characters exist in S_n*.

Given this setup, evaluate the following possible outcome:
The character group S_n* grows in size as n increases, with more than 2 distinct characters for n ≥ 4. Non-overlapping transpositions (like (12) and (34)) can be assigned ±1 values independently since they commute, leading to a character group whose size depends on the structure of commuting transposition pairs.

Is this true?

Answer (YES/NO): NO